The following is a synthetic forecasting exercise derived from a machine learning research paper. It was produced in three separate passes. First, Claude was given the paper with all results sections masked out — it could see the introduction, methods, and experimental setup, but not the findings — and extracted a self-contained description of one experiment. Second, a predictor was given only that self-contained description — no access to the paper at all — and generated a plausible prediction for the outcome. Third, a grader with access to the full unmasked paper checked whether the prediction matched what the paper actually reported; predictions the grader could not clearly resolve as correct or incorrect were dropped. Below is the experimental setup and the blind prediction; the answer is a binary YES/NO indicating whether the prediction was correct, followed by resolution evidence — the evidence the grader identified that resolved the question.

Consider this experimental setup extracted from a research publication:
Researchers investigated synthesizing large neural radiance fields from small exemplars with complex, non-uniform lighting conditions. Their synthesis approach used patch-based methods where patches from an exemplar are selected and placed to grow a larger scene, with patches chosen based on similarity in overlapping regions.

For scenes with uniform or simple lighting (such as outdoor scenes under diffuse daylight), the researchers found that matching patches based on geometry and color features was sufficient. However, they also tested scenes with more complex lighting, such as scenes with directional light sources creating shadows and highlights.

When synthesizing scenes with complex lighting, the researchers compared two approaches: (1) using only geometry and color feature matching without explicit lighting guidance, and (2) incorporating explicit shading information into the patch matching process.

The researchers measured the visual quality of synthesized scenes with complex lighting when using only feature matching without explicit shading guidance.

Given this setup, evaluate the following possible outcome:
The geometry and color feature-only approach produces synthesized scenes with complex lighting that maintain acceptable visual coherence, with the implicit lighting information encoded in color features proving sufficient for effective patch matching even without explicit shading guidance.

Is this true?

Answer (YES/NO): NO